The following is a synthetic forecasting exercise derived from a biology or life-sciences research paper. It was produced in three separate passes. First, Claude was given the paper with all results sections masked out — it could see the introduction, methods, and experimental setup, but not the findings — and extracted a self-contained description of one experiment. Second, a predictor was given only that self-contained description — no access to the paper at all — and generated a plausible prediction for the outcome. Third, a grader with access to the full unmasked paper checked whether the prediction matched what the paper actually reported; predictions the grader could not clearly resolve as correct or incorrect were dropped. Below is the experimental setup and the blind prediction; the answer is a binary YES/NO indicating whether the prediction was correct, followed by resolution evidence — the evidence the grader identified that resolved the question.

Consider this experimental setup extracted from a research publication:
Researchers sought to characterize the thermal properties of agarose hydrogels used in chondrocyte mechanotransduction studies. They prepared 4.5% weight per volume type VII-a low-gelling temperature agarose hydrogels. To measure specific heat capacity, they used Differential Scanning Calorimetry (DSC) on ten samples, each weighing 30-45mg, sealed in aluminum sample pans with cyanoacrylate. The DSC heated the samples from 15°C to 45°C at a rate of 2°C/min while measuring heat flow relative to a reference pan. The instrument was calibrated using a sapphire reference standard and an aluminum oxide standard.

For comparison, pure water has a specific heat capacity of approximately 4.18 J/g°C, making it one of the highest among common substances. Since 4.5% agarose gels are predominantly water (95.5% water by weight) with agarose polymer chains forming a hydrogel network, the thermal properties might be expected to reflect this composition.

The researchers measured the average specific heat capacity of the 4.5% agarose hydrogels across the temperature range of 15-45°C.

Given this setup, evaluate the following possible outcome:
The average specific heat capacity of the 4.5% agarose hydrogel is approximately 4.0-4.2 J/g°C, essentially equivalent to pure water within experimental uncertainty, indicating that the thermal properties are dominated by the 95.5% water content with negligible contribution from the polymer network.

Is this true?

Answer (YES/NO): NO